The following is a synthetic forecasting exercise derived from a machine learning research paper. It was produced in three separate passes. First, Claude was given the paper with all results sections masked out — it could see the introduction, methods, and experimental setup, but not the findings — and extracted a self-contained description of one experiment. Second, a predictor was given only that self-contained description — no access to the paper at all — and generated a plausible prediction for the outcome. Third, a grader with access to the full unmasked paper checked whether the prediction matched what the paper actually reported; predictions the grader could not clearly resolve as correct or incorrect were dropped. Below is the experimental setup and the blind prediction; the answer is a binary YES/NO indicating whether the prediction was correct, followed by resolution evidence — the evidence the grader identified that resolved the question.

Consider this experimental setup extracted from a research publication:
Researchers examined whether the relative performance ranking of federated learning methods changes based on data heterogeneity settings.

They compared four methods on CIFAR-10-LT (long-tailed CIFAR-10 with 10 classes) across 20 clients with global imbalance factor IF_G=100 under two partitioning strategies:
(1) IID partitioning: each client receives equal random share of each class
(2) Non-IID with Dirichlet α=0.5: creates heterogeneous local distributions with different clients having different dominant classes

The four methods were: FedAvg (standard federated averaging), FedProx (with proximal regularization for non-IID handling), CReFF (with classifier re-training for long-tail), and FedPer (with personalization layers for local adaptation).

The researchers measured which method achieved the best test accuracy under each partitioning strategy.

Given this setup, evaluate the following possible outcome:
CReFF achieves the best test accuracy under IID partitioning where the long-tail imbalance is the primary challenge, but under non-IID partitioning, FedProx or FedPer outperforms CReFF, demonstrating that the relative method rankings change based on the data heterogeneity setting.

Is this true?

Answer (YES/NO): YES